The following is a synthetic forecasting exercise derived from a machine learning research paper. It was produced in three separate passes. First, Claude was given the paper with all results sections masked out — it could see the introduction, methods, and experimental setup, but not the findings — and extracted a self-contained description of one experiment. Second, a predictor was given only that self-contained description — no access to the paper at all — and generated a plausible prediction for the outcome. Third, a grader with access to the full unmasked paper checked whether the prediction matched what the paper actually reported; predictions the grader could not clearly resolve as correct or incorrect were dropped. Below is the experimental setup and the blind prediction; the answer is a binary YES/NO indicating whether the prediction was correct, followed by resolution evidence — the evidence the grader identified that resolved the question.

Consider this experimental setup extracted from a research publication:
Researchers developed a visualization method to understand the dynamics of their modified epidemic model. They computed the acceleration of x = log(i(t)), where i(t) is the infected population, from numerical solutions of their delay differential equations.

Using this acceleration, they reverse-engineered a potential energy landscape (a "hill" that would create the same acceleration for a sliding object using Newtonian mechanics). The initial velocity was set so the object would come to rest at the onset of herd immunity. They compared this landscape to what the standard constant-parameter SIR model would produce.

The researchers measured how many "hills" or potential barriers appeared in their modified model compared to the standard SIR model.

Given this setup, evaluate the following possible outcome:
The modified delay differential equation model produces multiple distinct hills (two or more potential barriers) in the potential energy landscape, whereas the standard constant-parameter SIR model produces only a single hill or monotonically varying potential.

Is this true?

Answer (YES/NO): YES